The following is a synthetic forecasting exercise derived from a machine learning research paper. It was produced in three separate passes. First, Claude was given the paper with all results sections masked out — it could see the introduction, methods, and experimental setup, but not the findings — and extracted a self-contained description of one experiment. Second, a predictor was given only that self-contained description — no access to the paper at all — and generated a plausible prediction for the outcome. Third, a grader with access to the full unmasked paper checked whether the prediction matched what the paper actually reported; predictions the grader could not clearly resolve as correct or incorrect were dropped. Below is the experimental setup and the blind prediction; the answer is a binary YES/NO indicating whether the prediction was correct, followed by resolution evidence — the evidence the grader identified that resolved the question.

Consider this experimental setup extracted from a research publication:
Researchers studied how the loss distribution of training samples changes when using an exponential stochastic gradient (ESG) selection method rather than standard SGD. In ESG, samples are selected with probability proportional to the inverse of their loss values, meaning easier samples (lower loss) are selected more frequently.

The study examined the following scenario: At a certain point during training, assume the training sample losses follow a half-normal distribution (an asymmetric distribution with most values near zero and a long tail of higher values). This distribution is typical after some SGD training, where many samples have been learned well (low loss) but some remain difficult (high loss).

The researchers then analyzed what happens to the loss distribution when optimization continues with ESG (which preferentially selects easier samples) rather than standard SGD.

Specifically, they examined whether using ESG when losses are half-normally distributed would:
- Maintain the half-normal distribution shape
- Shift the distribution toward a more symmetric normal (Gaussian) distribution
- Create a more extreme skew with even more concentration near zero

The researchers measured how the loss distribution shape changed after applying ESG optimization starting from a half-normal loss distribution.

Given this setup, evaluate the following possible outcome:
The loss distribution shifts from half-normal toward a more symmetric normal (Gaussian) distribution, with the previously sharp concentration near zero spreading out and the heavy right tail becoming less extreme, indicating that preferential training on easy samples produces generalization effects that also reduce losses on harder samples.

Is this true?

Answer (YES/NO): YES